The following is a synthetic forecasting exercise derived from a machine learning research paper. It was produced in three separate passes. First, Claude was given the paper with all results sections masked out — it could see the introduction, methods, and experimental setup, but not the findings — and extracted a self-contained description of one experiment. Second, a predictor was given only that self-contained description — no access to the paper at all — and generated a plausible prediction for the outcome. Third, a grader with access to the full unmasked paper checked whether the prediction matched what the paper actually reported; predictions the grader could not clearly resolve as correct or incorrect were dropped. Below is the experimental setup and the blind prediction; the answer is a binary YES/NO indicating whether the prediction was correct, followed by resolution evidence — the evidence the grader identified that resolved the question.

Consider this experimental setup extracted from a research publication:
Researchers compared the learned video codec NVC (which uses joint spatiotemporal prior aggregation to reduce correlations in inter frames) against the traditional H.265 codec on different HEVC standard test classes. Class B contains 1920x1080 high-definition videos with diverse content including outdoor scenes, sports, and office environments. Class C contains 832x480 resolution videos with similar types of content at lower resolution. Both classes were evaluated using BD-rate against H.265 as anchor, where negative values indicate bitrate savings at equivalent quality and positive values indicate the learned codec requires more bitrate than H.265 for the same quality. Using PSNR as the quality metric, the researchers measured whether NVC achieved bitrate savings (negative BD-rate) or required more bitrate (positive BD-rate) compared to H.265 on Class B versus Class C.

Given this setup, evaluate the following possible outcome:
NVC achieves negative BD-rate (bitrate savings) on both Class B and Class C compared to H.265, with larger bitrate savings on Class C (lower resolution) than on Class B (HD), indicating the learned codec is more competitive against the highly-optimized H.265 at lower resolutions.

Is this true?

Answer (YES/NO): NO